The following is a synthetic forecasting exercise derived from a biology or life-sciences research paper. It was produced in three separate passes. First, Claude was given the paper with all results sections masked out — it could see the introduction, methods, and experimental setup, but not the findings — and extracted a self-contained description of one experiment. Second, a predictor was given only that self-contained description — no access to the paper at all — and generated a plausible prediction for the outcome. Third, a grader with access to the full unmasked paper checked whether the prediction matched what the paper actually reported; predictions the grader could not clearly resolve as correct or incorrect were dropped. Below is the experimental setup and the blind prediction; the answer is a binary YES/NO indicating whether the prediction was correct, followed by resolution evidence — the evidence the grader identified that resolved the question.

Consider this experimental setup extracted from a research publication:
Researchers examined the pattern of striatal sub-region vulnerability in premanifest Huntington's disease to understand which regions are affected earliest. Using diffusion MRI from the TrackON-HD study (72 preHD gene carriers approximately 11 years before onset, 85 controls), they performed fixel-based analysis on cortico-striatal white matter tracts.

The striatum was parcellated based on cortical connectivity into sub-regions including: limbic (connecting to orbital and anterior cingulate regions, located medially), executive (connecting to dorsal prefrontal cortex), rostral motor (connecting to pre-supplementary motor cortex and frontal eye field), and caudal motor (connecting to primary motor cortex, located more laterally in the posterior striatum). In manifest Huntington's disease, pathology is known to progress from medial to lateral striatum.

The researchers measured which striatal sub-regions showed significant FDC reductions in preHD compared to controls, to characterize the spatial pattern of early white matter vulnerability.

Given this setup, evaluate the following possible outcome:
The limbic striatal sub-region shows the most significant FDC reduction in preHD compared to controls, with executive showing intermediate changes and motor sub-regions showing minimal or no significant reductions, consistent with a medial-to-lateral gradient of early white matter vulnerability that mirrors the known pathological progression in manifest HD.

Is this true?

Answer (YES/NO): NO